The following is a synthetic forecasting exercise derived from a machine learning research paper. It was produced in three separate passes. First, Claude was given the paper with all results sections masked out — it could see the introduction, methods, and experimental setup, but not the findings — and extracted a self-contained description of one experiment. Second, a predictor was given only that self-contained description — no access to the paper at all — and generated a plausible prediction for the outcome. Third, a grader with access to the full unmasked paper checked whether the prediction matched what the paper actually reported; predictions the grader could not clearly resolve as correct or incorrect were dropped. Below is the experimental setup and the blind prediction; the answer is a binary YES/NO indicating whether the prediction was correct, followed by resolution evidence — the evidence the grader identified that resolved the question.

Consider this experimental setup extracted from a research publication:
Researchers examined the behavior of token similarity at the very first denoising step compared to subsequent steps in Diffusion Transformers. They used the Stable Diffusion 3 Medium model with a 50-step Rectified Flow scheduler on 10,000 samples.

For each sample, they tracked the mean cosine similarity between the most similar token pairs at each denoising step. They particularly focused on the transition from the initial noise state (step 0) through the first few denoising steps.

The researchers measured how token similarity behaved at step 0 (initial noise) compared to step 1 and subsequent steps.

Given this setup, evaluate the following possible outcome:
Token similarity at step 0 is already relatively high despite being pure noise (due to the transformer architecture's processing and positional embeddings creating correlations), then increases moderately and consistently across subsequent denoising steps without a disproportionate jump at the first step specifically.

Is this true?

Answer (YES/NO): NO